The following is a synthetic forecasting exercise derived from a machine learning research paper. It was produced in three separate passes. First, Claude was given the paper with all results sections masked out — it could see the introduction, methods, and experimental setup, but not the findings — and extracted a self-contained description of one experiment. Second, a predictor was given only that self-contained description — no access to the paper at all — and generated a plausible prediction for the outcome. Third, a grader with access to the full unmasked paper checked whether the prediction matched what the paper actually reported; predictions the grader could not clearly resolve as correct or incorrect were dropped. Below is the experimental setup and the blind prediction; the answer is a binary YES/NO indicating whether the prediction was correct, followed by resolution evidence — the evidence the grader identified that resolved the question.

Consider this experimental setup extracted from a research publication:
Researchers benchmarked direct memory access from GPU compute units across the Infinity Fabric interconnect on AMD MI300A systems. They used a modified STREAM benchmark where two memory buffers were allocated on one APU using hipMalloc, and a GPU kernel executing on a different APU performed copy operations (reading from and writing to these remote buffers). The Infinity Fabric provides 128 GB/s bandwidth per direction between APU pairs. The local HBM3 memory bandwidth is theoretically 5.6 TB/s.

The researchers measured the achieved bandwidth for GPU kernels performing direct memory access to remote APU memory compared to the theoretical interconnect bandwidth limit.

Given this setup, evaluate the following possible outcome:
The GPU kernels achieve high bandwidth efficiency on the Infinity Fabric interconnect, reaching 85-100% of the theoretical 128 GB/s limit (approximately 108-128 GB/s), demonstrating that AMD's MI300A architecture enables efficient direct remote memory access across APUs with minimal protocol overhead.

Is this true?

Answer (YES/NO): NO